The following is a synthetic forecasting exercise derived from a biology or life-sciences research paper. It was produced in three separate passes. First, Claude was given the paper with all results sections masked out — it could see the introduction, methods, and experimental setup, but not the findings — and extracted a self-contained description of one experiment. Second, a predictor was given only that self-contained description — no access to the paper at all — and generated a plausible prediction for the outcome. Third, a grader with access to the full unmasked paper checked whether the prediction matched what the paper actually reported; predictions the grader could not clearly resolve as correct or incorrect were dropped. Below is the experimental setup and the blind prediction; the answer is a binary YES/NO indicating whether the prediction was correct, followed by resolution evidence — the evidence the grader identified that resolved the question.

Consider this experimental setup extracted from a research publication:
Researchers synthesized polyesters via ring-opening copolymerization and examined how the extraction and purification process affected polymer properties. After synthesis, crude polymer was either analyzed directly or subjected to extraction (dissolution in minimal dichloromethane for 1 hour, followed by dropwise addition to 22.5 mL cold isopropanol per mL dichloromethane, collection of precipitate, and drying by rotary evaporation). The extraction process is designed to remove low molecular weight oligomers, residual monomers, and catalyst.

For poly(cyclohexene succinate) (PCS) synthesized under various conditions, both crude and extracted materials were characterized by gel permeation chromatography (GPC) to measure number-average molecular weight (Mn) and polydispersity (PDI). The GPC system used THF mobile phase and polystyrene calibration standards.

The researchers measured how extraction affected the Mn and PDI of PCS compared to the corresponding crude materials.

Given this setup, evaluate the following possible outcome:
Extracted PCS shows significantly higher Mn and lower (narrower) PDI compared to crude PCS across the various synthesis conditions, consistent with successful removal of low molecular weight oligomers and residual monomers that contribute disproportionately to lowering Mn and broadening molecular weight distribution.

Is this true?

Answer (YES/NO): NO